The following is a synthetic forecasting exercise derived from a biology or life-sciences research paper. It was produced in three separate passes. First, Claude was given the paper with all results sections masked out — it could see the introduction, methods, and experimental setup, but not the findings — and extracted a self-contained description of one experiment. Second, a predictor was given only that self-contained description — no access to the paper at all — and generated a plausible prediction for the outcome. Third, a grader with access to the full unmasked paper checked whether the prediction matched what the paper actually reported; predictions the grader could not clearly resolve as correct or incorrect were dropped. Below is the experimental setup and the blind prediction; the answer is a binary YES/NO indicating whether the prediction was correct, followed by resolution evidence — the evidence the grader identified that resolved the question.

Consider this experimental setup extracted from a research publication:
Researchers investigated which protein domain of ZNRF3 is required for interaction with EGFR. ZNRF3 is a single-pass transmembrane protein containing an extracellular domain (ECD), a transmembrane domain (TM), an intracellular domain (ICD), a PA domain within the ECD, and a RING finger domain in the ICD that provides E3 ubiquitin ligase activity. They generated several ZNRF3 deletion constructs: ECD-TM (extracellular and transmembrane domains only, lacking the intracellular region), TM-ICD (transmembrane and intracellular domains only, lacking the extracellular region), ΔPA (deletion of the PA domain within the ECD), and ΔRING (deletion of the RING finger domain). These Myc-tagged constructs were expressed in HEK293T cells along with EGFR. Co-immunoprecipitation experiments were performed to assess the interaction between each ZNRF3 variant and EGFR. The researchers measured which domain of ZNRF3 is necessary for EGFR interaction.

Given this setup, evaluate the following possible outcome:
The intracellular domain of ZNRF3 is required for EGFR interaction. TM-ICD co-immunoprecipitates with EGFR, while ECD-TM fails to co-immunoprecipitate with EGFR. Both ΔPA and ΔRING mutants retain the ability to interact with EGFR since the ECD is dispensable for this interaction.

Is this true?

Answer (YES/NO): NO